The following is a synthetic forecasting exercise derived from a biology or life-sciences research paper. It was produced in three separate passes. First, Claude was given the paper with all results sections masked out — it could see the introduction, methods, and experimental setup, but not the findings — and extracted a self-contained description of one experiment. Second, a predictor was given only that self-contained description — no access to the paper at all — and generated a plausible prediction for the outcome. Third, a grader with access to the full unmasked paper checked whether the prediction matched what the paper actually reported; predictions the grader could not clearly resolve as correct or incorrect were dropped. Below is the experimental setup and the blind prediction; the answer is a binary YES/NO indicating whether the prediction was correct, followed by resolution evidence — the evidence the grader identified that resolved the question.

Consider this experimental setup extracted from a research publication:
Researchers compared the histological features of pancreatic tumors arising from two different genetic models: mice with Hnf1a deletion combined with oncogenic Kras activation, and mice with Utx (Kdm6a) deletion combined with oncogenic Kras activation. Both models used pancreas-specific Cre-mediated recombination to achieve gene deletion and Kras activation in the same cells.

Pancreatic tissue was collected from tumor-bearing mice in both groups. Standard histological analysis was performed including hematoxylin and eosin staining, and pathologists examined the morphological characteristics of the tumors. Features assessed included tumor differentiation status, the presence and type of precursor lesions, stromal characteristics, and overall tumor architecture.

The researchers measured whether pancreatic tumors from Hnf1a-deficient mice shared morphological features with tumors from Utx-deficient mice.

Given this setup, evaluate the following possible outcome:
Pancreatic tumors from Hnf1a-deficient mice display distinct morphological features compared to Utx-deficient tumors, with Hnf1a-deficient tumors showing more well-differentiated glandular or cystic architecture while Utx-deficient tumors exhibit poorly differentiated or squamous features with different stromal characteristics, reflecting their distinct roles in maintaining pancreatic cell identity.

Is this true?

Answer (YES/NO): NO